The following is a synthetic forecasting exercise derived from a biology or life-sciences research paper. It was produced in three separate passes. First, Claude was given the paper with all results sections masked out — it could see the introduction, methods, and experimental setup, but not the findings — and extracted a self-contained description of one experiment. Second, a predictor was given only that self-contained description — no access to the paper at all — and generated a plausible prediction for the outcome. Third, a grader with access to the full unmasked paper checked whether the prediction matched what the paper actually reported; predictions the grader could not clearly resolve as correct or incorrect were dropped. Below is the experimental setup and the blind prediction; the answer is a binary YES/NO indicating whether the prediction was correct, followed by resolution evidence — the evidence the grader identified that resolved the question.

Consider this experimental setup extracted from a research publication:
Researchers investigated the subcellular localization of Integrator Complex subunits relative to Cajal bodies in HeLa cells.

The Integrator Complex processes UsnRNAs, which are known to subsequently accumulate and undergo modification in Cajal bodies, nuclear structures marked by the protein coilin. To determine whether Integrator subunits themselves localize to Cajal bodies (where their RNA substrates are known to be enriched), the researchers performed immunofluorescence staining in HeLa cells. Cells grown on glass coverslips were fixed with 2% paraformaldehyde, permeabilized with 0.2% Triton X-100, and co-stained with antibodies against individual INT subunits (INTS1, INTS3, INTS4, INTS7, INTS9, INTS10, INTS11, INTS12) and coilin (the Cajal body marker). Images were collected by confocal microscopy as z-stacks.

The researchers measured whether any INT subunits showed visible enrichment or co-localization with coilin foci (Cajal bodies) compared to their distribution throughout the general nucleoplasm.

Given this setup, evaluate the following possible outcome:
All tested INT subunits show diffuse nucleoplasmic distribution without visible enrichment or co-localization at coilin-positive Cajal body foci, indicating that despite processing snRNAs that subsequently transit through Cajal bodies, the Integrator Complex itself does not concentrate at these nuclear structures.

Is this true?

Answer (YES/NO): NO